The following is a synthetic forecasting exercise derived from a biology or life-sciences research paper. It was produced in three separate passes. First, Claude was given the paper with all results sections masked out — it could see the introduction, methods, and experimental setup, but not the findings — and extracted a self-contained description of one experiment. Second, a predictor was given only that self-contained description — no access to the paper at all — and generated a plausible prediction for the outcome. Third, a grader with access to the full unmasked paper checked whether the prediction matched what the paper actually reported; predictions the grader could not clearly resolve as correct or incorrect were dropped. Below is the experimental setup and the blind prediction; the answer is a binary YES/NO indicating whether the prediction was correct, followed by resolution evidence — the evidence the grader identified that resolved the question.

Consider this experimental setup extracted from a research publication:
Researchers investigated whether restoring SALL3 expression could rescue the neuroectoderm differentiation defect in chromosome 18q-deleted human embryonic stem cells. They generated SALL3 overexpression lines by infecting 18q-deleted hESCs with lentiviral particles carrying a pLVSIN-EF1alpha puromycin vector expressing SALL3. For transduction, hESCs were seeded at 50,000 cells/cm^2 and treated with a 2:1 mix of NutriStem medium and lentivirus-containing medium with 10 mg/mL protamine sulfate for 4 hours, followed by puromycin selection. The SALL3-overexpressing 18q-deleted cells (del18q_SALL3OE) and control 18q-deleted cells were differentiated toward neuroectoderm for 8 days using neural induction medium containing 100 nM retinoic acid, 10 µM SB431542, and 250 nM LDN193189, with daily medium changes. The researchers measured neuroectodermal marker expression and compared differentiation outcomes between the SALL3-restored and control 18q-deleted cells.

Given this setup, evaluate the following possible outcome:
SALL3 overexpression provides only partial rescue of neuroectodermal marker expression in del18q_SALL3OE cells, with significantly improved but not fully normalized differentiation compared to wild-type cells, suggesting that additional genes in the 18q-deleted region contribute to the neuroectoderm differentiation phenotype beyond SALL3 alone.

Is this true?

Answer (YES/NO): NO